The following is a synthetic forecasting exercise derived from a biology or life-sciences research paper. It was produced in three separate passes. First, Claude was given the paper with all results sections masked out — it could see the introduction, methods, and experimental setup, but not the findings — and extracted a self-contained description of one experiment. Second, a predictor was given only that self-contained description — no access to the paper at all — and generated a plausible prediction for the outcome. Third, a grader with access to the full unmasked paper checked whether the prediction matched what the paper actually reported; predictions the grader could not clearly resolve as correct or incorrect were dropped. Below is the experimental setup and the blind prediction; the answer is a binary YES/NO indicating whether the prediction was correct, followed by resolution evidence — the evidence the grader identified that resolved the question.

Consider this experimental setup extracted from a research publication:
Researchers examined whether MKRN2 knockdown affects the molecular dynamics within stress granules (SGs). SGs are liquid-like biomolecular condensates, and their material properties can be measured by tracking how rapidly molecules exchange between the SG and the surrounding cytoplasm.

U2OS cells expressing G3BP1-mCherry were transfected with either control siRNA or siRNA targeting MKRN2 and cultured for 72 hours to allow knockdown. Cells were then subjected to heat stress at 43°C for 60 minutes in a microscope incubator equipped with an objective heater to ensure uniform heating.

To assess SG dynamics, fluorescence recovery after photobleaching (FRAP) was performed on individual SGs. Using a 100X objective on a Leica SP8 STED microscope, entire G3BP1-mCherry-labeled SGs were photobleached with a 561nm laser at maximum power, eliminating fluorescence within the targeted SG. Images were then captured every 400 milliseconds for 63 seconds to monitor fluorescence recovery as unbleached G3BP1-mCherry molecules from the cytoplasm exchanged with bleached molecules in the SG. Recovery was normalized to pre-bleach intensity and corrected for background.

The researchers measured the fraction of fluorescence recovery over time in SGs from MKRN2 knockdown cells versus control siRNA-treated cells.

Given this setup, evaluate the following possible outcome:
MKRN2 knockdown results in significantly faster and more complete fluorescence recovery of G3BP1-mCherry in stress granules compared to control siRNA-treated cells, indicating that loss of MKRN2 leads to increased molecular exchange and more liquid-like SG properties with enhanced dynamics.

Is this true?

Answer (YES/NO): NO